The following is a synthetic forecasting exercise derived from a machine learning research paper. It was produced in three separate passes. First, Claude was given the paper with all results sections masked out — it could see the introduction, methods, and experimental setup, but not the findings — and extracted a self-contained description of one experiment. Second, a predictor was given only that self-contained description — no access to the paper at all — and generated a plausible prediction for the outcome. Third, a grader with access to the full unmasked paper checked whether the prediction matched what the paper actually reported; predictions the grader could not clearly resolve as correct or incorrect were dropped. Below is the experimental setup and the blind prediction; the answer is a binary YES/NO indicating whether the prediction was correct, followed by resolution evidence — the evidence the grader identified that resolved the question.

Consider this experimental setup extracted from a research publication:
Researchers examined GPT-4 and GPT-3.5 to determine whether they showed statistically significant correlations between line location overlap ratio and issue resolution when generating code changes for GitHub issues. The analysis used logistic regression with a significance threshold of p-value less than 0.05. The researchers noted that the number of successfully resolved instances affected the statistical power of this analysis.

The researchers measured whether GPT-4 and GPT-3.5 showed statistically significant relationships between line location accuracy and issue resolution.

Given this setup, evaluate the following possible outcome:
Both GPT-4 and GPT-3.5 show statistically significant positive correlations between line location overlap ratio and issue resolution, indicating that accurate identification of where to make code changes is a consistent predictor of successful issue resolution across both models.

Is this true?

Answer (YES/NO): NO